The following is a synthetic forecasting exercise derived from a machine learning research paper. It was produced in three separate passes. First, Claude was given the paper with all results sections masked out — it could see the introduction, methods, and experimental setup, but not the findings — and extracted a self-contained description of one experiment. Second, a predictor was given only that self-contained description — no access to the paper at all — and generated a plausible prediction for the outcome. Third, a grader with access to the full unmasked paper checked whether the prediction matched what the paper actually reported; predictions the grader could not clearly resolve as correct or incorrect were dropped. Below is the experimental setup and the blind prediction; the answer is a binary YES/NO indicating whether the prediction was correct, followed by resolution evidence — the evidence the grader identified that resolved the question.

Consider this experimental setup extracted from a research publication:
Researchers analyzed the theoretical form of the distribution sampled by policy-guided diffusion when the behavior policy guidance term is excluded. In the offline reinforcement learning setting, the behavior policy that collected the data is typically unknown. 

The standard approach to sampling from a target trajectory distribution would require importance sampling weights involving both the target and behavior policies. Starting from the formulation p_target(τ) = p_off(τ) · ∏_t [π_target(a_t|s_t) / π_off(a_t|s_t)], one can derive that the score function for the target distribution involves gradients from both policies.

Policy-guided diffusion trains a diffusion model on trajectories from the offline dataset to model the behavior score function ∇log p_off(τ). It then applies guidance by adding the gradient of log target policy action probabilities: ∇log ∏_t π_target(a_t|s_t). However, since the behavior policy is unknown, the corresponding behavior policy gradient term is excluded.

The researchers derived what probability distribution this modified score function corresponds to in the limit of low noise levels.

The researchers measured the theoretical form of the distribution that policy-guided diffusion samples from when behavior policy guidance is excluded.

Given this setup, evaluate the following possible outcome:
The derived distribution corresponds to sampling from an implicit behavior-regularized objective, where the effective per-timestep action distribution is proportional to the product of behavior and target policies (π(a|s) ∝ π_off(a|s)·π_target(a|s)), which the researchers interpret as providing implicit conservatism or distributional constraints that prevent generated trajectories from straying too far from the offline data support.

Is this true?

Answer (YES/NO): YES